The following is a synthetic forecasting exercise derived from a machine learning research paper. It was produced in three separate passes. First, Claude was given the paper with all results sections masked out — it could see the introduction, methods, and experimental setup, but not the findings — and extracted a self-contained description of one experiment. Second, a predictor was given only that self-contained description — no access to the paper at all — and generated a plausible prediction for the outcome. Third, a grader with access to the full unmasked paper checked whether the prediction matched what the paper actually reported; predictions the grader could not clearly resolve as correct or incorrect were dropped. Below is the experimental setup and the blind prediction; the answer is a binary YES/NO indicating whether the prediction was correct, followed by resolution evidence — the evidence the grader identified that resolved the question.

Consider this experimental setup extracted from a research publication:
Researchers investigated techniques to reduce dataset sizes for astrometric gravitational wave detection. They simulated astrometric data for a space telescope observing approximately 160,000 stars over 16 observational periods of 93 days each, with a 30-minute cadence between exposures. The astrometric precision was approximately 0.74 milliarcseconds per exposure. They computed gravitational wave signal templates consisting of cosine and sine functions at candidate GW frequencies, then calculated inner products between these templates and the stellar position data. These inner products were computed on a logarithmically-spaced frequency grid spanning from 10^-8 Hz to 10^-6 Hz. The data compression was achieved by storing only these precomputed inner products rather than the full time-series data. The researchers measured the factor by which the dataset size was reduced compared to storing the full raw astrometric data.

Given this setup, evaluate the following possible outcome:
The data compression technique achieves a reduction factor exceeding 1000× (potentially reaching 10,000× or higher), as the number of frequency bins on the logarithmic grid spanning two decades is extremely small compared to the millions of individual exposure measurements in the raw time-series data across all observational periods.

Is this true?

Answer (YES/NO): NO